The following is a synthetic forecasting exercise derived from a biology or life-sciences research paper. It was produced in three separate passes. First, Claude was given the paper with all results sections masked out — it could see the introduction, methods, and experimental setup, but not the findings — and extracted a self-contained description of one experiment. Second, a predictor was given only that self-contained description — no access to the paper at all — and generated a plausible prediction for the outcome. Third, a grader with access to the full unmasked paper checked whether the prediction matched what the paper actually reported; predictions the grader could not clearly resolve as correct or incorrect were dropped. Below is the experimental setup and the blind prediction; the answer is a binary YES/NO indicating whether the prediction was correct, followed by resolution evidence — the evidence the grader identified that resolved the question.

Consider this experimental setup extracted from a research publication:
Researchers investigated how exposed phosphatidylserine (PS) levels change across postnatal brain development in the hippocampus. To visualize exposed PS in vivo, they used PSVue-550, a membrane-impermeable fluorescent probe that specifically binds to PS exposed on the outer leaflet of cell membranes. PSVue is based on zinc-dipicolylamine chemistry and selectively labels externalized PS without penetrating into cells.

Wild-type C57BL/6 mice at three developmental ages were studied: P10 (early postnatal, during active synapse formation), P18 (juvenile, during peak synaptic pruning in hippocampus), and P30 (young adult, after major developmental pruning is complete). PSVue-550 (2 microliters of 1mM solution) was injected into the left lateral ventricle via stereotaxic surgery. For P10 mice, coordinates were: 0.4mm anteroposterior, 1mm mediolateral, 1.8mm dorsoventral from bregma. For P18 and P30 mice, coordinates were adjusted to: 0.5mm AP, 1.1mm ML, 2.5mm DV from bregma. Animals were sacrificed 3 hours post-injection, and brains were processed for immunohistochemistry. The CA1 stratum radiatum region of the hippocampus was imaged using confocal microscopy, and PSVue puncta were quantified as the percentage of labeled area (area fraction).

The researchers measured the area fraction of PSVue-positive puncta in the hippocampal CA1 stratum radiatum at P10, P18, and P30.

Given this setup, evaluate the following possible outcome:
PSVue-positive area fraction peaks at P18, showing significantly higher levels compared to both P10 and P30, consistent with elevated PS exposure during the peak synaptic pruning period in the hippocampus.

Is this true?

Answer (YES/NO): NO